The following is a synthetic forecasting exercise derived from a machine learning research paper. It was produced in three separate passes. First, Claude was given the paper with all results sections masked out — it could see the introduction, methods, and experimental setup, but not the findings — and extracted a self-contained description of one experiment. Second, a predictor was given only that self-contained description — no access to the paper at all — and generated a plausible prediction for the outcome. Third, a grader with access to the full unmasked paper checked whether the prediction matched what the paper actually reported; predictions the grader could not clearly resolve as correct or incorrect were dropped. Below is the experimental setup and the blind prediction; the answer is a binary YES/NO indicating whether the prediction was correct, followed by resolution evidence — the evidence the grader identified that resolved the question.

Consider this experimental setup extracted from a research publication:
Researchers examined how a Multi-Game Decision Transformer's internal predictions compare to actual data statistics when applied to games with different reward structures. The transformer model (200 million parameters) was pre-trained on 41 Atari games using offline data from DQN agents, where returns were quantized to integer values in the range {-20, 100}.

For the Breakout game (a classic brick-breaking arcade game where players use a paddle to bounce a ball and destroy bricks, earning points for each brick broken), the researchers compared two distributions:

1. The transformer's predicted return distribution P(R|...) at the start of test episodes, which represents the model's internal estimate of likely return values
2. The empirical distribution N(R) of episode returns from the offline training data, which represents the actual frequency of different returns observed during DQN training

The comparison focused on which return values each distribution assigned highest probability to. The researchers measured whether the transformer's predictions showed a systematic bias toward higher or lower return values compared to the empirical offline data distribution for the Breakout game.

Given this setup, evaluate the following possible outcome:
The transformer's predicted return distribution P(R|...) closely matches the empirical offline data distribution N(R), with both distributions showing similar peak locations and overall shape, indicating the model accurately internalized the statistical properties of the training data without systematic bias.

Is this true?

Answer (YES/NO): NO